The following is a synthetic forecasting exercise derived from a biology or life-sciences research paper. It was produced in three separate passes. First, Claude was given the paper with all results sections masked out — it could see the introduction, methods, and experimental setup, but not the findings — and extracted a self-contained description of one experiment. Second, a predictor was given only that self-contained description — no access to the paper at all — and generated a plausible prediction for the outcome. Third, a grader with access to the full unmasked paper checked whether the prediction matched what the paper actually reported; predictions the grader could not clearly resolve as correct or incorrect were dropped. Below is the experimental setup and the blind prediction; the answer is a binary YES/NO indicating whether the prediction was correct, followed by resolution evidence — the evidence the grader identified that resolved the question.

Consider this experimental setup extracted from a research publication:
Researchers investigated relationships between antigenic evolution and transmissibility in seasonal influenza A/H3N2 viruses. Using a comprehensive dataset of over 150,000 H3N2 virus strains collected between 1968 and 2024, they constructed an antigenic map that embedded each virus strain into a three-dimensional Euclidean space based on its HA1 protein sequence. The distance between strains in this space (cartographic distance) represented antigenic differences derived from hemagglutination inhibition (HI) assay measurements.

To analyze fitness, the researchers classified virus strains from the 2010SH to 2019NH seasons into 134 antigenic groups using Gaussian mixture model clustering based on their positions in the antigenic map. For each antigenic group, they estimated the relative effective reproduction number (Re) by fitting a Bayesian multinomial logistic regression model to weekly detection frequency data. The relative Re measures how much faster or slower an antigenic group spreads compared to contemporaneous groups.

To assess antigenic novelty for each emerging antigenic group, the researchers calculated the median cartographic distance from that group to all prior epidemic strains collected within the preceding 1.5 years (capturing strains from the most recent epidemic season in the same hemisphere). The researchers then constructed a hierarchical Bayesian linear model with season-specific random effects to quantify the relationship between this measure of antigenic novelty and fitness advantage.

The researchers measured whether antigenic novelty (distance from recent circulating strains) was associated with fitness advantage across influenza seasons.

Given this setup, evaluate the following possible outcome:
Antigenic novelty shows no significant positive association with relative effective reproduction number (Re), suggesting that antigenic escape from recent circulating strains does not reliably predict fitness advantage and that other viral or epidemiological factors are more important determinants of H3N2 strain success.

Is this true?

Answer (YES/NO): NO